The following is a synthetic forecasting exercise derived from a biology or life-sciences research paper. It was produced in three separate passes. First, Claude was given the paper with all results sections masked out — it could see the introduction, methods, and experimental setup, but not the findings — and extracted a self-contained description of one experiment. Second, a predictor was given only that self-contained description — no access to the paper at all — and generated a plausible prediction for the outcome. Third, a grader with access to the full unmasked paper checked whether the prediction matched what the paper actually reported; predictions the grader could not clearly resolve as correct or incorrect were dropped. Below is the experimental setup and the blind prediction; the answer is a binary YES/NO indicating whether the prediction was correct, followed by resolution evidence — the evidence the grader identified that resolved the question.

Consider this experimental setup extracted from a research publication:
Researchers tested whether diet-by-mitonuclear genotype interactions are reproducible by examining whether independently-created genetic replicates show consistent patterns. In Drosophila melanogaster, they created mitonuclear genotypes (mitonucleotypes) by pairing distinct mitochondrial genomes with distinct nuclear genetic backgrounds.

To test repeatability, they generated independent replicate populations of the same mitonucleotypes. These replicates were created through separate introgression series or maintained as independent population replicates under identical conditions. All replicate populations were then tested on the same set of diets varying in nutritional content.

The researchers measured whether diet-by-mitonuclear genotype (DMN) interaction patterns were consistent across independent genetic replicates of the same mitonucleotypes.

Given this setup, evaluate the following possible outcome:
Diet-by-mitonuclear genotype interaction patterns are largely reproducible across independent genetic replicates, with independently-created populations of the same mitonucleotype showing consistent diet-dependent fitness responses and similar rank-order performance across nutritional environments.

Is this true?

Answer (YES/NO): YES